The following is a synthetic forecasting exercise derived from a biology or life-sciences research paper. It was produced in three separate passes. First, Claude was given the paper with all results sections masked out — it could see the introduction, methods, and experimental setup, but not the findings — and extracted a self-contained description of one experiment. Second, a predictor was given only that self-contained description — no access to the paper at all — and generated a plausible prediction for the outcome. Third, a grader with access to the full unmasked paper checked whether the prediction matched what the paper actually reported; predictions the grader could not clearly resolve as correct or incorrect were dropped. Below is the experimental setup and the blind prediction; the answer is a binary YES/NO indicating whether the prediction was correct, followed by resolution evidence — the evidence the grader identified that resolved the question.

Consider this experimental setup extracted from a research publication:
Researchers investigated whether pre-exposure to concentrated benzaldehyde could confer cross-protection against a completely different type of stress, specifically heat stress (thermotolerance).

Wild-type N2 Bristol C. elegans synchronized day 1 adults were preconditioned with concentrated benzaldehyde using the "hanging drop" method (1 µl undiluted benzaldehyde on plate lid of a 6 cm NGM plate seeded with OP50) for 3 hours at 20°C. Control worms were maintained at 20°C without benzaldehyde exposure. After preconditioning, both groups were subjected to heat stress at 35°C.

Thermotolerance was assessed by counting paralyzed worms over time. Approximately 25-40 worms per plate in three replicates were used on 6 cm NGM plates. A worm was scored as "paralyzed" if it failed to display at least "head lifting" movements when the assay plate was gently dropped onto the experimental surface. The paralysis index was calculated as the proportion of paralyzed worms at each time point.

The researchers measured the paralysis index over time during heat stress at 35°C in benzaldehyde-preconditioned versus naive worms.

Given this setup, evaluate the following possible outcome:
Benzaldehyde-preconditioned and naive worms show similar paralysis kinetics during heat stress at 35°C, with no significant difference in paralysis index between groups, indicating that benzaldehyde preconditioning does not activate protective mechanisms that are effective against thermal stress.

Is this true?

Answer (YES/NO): NO